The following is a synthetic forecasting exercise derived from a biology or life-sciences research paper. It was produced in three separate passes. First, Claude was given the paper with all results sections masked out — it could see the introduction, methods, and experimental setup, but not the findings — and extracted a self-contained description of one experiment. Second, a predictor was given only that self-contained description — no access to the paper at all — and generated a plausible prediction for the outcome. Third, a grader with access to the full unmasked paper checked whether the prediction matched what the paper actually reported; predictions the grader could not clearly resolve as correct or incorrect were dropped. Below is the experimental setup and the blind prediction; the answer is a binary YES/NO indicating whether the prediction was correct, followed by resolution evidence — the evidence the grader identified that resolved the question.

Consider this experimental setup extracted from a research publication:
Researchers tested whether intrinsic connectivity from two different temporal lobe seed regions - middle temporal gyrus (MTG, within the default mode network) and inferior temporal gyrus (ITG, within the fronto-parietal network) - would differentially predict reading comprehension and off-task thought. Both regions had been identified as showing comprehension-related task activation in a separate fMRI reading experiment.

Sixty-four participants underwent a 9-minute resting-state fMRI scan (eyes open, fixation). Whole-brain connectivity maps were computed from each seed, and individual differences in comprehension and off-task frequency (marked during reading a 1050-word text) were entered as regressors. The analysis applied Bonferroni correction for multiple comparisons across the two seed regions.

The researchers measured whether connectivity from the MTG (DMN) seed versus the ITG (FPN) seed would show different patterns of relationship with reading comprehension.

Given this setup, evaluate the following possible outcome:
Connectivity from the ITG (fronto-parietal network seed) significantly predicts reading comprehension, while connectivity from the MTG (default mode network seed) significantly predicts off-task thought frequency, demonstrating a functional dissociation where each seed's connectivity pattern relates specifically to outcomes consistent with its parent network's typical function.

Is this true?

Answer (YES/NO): NO